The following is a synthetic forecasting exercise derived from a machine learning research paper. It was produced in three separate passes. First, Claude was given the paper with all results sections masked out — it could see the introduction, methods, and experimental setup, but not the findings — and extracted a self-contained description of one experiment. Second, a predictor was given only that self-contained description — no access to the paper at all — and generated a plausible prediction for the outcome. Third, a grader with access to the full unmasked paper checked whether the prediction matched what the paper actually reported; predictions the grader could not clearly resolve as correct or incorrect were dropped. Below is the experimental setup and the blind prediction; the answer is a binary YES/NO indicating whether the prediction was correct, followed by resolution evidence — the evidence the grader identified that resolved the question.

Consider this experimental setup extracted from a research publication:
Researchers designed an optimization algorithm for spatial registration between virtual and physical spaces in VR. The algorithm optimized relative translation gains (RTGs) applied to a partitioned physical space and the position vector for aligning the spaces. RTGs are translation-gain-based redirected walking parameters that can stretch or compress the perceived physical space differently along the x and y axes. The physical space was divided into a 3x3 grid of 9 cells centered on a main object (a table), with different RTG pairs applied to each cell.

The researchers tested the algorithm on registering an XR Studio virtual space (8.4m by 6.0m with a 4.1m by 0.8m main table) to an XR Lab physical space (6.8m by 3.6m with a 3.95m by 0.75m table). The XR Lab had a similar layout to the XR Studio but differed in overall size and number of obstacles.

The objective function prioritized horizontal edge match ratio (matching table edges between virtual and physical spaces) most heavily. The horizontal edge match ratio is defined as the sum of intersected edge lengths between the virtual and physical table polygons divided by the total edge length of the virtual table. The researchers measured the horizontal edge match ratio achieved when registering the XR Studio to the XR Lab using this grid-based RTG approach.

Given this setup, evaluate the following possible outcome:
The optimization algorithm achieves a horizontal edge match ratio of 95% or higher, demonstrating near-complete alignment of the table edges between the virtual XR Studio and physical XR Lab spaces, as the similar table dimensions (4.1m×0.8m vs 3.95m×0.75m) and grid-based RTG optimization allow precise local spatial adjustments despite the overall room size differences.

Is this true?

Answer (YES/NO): YES